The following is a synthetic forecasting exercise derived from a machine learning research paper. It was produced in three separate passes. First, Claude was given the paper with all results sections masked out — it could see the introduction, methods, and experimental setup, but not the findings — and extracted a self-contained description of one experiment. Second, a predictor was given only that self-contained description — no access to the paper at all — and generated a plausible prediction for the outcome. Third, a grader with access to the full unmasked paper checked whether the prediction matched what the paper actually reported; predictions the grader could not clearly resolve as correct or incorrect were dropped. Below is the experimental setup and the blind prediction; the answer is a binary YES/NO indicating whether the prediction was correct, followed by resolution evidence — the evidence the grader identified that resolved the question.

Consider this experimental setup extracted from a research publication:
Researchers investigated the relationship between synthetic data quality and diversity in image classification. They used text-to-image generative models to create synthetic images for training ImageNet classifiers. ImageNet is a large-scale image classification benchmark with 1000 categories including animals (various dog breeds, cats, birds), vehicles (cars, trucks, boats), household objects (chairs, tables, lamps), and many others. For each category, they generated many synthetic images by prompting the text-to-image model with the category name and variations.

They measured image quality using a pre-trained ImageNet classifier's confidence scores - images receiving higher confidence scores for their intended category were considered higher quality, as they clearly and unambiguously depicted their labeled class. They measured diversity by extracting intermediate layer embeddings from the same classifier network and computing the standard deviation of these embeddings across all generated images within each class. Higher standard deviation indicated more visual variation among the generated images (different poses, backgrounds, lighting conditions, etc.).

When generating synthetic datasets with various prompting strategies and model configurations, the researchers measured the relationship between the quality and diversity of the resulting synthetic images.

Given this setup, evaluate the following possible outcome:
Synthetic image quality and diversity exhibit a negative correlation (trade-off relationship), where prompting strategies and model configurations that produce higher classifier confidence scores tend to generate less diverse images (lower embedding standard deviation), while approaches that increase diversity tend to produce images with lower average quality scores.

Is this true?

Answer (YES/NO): YES